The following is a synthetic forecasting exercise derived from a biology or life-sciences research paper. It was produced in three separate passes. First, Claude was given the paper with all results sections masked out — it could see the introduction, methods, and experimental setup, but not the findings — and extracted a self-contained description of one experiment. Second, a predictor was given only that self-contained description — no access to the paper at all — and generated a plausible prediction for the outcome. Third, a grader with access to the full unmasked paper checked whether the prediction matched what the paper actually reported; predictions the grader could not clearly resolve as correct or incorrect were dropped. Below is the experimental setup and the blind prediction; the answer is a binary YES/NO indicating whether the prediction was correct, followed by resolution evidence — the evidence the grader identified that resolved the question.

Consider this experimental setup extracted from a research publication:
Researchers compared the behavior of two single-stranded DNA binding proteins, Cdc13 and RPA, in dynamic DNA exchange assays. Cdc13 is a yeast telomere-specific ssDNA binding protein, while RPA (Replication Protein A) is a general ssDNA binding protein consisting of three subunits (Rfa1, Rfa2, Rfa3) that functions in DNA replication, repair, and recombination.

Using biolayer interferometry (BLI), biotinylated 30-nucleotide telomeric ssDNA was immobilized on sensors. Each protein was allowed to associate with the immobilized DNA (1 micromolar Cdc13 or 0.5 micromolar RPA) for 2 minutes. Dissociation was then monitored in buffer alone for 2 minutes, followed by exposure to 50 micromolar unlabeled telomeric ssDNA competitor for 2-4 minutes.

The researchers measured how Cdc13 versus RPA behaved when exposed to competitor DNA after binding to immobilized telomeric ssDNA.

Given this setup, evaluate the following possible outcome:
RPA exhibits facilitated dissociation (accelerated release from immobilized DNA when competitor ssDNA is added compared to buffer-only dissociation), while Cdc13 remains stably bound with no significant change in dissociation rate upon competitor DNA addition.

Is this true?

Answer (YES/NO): NO